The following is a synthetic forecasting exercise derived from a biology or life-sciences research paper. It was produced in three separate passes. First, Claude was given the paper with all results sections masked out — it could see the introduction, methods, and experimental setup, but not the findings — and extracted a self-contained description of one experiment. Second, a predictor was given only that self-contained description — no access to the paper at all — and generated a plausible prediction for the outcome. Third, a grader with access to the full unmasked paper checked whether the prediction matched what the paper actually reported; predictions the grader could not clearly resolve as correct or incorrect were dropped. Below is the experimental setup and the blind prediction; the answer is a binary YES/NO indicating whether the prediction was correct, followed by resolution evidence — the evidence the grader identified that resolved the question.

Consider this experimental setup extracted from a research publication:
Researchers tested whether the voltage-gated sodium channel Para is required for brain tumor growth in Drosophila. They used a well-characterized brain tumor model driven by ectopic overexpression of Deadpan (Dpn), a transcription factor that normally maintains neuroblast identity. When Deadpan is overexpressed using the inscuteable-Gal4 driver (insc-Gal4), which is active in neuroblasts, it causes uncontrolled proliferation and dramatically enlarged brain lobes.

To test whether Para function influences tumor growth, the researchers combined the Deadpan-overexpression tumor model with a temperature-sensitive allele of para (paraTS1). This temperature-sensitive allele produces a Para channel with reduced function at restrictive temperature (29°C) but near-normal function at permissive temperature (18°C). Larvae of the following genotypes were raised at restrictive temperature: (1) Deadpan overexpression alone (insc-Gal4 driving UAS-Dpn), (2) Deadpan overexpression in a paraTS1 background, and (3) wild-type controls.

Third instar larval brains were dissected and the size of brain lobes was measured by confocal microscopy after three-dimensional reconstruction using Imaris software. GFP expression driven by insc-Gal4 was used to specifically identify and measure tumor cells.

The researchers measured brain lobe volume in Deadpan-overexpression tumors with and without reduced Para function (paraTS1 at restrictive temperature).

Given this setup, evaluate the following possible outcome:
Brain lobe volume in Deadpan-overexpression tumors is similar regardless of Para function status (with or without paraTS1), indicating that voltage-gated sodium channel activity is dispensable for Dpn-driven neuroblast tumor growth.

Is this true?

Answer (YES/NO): NO